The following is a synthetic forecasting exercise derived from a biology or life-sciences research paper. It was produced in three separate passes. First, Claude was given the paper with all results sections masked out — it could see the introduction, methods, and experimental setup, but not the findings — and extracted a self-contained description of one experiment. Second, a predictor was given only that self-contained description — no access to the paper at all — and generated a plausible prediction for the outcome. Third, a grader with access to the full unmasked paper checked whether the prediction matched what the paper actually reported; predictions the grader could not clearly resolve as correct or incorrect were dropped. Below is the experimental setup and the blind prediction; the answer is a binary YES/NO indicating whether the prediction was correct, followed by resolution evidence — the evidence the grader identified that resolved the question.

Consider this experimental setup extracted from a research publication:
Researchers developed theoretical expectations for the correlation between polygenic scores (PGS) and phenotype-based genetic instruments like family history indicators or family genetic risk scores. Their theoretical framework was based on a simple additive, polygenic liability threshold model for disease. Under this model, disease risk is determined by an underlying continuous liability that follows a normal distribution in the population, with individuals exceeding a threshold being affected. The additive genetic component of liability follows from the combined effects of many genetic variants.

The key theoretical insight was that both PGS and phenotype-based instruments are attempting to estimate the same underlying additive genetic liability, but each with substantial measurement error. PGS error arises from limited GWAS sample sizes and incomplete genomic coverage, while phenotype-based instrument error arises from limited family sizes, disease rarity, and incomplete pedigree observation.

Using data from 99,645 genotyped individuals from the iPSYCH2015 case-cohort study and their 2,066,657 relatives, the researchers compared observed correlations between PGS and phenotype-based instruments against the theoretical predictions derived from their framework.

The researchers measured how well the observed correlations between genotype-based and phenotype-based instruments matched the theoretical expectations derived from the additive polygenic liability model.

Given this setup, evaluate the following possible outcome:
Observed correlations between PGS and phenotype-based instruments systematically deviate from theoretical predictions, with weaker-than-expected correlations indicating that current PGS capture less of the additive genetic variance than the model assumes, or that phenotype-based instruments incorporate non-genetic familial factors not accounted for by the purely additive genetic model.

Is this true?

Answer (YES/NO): NO